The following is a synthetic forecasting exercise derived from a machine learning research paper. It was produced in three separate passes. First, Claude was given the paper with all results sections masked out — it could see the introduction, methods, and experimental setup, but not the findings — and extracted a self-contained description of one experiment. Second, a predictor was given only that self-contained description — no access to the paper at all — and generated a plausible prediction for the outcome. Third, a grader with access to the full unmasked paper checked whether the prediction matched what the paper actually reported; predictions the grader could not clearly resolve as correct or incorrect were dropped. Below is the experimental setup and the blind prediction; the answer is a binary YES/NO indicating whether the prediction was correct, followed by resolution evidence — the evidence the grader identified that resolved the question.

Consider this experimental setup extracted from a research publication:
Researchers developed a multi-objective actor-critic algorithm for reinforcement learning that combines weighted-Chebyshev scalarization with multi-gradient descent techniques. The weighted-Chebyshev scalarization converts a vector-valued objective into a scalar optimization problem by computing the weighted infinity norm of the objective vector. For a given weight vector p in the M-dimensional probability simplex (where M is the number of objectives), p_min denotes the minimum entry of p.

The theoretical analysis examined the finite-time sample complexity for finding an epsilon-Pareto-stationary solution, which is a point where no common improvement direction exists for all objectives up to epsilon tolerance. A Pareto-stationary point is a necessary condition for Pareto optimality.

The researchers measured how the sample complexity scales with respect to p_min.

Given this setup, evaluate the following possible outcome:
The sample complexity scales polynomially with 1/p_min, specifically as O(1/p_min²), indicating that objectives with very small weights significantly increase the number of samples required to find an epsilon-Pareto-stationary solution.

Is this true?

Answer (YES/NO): YES